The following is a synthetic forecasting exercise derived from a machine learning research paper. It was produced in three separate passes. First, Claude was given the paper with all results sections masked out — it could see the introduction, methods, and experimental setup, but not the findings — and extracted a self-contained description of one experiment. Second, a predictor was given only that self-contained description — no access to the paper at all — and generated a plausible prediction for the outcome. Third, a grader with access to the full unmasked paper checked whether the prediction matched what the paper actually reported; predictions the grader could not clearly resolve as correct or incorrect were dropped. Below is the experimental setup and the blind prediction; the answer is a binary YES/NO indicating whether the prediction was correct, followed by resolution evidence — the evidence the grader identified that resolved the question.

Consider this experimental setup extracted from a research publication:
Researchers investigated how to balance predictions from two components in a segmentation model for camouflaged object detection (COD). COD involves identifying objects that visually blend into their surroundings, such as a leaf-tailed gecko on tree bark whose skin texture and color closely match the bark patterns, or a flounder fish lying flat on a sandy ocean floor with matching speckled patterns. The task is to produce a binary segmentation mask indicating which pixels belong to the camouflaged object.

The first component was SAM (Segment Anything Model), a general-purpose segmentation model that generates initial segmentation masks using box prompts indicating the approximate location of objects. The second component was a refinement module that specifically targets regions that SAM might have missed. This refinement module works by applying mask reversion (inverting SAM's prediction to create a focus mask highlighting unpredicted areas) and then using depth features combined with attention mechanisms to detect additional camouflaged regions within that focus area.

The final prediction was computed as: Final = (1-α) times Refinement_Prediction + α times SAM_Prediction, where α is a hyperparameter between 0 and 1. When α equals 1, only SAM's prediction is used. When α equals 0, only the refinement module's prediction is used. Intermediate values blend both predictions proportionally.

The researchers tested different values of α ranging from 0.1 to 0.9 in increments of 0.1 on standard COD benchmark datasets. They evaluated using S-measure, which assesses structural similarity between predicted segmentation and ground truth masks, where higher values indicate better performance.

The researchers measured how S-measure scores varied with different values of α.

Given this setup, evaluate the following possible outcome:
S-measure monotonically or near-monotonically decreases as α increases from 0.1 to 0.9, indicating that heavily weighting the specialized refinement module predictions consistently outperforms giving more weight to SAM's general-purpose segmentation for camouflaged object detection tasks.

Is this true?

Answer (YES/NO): NO